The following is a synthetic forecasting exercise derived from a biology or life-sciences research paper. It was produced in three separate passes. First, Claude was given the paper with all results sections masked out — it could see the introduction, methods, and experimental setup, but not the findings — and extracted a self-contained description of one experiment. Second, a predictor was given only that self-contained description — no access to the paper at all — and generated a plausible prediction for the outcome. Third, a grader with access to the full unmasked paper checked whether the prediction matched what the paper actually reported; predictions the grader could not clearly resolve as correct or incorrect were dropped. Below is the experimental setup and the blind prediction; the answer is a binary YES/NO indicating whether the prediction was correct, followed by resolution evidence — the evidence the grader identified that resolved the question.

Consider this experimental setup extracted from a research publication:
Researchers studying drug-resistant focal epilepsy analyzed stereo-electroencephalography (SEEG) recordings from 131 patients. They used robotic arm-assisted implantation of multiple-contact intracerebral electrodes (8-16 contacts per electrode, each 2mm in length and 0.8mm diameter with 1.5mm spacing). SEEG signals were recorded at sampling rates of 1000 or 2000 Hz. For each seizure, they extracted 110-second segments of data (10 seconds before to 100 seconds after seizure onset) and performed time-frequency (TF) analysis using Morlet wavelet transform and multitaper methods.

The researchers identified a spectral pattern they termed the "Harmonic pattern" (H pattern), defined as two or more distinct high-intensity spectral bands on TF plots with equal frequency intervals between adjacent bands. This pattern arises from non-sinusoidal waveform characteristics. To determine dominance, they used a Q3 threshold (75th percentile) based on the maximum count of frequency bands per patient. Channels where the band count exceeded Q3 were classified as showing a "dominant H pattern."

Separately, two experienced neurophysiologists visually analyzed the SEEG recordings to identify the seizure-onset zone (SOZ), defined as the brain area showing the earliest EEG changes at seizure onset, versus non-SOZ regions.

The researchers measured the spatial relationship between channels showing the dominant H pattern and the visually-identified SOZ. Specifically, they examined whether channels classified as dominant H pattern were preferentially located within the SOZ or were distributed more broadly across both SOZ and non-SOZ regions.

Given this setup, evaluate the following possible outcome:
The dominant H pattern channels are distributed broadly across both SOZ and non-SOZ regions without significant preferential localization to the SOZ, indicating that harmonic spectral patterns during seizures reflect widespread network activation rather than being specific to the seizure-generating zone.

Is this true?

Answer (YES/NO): NO